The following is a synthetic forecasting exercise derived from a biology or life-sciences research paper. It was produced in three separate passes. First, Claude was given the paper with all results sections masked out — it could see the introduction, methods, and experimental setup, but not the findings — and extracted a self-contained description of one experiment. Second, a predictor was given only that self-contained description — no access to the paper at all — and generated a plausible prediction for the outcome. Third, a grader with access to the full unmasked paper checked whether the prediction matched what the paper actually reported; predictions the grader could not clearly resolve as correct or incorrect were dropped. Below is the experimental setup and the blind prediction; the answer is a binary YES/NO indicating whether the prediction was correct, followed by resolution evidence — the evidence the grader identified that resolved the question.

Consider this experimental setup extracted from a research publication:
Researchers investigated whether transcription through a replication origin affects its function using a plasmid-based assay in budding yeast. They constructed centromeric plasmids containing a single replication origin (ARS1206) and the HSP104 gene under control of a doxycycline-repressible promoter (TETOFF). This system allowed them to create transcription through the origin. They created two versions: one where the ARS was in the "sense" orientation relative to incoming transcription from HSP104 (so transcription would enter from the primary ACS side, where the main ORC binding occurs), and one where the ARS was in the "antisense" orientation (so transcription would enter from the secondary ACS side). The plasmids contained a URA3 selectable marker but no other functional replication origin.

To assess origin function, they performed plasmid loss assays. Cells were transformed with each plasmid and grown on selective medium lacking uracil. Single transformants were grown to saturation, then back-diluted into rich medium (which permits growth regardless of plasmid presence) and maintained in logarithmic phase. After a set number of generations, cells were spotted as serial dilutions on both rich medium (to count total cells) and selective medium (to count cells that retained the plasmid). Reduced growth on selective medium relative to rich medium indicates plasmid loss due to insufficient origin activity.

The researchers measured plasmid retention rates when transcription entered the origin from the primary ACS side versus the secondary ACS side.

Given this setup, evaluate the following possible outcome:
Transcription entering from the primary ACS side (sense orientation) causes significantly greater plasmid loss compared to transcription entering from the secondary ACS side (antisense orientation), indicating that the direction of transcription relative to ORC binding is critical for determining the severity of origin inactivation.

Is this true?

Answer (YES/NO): NO